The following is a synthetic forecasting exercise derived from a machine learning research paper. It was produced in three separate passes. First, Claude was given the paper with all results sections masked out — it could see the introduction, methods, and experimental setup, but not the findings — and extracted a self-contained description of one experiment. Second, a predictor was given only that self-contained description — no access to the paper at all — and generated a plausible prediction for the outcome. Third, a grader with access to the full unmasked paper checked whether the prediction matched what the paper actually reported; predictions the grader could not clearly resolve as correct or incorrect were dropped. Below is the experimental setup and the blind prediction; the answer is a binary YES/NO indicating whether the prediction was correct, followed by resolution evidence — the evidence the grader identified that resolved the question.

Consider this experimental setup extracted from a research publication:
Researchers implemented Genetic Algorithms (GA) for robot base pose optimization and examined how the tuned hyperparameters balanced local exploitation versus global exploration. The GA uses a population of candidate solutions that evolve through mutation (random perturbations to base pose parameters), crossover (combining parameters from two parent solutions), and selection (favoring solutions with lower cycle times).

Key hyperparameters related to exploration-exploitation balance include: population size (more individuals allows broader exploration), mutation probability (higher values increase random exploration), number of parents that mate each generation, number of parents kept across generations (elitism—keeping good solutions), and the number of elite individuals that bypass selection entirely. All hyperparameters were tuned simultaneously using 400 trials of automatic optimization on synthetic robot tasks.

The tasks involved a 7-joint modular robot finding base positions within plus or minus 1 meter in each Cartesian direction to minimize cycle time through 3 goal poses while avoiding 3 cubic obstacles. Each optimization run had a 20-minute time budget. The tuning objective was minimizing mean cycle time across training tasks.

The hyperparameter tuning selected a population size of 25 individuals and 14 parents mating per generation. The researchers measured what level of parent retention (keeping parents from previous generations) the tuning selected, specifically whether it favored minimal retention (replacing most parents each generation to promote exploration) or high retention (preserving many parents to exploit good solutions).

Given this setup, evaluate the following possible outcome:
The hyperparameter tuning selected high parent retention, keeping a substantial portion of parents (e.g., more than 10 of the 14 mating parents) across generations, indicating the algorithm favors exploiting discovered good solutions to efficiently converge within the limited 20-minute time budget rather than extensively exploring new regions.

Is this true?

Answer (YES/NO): YES